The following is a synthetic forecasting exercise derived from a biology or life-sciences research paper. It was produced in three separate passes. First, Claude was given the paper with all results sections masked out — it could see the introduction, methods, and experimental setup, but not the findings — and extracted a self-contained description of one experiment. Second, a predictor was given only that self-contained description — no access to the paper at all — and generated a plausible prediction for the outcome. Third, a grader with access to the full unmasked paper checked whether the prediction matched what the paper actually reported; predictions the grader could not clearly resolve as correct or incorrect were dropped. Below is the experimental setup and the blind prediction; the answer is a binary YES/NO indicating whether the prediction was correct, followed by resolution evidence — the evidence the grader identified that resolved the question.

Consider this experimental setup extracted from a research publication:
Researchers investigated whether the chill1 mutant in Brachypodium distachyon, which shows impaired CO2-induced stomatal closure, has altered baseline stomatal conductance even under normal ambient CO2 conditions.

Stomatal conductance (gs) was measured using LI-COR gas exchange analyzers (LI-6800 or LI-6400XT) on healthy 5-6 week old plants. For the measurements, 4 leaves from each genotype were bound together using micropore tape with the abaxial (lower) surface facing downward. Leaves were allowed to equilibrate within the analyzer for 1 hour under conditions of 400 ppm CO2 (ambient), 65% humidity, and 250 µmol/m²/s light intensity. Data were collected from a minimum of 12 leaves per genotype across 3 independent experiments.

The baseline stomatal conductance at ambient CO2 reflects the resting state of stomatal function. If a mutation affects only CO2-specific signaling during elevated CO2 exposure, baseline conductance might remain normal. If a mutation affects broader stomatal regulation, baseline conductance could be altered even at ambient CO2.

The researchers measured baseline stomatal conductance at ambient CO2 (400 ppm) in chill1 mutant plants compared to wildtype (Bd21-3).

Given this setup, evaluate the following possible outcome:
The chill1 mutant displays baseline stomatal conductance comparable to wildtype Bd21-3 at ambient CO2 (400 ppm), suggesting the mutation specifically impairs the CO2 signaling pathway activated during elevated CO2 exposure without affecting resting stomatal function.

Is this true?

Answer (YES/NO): NO